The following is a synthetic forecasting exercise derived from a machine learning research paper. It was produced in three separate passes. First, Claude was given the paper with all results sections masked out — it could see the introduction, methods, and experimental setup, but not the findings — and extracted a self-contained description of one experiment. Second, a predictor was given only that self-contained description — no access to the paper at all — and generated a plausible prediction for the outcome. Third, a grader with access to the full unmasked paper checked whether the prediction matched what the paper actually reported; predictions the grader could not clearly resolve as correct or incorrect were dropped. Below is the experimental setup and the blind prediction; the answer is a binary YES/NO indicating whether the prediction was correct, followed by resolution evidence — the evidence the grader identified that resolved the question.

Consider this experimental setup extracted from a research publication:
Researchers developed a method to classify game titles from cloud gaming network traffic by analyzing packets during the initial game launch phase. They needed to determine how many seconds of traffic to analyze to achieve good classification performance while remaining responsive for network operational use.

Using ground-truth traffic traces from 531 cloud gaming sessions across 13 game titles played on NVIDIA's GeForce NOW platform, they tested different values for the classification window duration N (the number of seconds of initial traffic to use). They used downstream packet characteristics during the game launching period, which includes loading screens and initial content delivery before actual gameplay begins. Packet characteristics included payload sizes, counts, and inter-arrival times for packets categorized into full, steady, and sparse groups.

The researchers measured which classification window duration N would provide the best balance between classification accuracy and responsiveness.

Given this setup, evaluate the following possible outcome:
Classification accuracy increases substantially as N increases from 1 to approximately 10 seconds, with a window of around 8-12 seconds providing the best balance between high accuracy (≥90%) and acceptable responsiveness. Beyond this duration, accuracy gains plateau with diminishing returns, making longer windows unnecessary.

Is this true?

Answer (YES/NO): NO